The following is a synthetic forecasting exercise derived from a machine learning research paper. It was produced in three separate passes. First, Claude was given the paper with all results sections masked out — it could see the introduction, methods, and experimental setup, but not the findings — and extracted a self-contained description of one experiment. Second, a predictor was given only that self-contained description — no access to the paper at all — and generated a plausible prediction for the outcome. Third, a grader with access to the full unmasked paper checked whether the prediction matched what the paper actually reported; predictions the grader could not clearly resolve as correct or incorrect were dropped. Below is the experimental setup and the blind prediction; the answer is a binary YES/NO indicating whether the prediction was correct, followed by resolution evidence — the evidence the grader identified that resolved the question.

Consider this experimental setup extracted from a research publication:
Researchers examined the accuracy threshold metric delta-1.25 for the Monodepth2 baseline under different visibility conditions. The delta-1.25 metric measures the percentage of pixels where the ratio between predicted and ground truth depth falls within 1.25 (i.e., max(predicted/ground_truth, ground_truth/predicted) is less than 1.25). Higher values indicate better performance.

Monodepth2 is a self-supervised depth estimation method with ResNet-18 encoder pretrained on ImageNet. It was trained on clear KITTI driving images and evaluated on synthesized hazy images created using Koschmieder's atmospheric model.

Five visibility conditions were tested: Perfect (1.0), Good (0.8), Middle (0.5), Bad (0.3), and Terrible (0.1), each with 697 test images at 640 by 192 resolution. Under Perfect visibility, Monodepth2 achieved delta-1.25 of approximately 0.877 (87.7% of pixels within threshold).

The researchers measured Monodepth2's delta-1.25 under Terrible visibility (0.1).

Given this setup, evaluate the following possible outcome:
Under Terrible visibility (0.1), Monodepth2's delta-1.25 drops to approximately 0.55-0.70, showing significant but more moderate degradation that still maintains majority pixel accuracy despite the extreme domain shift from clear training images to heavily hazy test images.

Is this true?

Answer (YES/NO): YES